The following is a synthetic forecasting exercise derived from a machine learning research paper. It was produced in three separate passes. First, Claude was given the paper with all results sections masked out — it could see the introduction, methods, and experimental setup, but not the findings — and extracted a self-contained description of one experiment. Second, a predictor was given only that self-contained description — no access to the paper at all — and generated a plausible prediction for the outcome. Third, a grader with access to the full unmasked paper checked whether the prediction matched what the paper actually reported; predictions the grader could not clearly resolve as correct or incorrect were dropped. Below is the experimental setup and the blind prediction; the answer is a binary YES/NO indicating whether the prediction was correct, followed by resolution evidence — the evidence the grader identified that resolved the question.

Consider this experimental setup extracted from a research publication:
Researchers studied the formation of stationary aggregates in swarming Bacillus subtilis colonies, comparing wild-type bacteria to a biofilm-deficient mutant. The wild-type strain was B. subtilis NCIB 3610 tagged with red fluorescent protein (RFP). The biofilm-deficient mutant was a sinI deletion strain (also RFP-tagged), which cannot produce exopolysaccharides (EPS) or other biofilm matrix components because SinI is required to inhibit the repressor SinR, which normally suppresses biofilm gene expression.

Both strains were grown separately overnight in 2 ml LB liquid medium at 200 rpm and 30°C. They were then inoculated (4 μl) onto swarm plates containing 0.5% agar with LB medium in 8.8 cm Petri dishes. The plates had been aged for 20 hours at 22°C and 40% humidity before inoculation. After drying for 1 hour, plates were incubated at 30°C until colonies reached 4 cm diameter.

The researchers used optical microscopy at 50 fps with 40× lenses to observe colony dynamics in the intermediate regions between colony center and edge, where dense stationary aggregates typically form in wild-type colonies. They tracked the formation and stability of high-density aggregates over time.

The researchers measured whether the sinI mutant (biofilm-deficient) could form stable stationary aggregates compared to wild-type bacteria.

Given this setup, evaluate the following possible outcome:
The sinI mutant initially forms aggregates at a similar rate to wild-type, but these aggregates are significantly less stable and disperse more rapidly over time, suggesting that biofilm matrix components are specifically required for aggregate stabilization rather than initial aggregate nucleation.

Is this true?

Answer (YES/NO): NO